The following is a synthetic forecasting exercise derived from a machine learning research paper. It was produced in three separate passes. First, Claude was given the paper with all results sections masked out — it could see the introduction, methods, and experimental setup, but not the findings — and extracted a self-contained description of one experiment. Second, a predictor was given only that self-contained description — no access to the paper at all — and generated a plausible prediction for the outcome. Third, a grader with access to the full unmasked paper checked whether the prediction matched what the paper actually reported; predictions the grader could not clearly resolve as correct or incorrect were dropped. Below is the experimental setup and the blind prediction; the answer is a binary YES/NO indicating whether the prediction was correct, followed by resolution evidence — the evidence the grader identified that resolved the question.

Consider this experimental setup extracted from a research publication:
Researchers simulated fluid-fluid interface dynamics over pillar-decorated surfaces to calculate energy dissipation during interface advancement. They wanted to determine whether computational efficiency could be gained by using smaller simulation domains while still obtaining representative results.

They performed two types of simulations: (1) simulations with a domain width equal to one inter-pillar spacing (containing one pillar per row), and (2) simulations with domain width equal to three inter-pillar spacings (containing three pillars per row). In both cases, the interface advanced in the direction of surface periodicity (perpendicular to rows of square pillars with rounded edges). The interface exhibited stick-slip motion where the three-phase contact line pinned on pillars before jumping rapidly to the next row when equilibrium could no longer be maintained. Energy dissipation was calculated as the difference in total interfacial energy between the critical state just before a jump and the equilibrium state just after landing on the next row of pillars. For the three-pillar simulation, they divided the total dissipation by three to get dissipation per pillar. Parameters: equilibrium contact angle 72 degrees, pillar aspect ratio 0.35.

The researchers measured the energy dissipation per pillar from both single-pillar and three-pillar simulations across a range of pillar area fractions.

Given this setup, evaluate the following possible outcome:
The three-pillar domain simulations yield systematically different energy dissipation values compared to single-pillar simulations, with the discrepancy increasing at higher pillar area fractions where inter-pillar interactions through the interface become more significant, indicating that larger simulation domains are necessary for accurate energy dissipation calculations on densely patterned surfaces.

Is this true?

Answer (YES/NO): NO